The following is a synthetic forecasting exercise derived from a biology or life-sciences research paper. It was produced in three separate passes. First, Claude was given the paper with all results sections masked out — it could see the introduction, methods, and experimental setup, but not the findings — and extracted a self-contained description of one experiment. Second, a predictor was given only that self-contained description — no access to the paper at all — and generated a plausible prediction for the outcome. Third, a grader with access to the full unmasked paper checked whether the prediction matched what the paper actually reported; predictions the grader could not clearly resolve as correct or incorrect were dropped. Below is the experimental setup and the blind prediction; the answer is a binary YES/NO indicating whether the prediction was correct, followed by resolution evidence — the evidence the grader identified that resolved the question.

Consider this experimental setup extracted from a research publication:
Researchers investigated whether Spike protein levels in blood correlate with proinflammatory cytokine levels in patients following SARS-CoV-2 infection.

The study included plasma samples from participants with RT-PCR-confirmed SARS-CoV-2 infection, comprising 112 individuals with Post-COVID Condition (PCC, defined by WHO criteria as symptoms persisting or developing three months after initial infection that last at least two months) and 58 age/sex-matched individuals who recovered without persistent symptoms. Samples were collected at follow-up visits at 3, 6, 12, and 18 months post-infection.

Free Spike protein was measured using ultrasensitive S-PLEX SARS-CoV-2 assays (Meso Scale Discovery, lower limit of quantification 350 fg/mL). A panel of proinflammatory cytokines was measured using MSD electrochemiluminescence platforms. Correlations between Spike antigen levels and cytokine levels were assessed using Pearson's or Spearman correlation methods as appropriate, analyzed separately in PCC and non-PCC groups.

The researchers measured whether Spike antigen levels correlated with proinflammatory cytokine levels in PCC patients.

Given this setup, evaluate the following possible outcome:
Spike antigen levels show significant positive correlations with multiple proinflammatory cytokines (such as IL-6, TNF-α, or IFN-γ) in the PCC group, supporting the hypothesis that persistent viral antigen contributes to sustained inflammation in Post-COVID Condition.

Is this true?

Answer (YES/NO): YES